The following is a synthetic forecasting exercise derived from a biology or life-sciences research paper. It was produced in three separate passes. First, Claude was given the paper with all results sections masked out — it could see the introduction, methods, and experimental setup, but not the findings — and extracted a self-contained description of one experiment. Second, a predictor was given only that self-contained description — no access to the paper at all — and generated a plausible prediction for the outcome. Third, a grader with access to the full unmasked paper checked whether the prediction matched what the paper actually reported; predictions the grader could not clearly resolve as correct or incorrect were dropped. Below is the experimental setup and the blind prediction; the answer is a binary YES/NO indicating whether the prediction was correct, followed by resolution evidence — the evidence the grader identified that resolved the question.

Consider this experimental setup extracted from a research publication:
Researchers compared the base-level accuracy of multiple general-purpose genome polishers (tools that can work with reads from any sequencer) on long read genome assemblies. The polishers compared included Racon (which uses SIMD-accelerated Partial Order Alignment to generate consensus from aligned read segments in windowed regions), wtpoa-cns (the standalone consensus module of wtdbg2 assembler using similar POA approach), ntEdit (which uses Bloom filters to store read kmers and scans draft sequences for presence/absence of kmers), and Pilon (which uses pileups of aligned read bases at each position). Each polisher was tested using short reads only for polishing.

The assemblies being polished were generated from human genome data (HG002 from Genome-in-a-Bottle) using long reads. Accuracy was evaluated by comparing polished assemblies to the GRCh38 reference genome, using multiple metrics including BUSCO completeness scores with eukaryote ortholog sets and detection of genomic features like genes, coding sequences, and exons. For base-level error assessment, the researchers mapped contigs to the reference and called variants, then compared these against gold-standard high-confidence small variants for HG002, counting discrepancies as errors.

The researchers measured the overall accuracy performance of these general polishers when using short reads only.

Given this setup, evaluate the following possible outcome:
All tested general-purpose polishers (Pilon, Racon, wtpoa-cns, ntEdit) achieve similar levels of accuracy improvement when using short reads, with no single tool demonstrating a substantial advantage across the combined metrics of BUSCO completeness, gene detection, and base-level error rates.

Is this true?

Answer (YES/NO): NO